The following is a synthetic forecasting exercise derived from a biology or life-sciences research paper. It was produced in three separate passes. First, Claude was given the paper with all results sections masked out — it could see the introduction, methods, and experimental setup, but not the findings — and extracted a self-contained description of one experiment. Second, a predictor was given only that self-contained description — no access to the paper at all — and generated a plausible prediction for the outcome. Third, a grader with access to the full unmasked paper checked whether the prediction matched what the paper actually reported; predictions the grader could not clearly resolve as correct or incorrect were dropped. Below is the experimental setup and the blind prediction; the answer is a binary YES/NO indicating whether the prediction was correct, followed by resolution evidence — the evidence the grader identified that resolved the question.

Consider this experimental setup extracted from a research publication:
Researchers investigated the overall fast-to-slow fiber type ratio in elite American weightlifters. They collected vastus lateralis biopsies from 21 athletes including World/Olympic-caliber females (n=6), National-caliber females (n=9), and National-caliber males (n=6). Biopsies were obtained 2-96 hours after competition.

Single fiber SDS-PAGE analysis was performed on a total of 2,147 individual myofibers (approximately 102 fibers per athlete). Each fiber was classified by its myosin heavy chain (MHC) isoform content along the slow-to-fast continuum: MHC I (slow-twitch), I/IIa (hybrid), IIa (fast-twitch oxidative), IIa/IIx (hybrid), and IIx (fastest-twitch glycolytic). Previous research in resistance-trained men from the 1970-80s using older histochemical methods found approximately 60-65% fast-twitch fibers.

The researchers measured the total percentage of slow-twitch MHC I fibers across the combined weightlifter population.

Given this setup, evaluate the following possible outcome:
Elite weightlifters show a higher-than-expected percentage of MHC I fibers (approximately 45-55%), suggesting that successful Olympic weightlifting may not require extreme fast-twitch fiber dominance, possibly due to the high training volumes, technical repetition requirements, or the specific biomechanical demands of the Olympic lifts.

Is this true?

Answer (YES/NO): NO